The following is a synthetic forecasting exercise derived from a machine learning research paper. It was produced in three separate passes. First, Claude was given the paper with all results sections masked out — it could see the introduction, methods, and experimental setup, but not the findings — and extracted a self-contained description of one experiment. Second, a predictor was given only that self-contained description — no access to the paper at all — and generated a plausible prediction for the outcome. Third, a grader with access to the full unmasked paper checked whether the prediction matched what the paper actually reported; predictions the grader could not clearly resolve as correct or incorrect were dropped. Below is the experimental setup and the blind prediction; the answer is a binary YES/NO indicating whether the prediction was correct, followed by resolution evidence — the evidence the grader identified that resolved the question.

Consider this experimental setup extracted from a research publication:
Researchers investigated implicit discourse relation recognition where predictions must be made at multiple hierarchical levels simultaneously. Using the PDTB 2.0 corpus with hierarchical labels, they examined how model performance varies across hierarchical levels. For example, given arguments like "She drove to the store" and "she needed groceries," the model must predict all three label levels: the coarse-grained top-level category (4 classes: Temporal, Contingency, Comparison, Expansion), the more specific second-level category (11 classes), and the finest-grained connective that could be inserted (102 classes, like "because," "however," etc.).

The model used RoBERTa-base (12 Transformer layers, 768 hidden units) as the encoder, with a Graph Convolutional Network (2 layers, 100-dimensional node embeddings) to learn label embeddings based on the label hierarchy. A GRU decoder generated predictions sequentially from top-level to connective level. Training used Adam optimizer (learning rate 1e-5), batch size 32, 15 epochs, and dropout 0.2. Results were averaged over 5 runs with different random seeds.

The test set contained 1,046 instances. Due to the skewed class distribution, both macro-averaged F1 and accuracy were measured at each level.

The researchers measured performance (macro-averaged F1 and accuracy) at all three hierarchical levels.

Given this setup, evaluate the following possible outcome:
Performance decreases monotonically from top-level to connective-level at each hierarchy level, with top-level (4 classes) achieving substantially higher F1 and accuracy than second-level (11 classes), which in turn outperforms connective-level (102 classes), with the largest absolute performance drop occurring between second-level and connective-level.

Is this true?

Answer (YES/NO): YES